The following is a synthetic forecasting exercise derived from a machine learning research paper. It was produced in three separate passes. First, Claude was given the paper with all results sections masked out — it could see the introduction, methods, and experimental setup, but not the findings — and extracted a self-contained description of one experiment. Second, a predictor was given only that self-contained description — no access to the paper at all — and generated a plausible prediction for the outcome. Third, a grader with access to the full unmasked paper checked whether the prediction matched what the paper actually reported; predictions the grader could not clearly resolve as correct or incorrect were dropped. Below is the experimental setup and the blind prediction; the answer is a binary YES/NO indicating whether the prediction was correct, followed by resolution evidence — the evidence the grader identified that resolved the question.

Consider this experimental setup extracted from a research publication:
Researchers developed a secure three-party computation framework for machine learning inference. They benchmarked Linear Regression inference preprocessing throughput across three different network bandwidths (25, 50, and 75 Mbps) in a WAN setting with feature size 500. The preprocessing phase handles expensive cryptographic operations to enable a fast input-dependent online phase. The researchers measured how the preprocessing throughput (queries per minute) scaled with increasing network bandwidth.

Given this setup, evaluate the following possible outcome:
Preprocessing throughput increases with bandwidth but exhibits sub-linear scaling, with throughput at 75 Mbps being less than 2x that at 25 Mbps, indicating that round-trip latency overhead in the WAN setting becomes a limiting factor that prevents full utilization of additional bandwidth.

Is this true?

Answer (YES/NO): NO